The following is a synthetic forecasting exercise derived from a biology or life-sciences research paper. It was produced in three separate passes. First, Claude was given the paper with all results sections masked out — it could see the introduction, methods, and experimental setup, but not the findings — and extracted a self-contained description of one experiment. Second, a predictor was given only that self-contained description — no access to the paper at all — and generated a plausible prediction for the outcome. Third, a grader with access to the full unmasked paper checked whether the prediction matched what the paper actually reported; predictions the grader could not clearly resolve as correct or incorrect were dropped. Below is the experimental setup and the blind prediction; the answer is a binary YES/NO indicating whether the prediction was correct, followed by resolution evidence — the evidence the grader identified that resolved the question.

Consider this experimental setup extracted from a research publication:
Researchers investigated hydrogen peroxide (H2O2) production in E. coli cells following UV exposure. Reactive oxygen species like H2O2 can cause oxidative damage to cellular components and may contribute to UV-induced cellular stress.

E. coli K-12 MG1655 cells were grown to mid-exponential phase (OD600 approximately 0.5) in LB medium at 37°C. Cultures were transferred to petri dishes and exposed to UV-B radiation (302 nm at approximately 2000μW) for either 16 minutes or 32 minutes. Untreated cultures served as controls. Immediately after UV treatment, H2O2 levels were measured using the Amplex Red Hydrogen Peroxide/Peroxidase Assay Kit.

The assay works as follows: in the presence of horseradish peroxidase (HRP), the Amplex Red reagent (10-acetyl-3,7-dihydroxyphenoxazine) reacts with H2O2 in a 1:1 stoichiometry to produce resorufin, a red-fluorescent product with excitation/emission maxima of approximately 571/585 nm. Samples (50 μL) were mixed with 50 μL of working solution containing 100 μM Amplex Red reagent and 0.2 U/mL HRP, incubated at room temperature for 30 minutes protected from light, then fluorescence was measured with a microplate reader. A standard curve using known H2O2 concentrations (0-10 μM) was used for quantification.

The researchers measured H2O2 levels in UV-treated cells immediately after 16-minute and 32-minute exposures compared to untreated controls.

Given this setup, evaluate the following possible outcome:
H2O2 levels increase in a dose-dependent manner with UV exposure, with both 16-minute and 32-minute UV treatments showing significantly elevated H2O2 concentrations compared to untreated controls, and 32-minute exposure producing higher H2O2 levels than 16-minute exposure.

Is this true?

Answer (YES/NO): NO